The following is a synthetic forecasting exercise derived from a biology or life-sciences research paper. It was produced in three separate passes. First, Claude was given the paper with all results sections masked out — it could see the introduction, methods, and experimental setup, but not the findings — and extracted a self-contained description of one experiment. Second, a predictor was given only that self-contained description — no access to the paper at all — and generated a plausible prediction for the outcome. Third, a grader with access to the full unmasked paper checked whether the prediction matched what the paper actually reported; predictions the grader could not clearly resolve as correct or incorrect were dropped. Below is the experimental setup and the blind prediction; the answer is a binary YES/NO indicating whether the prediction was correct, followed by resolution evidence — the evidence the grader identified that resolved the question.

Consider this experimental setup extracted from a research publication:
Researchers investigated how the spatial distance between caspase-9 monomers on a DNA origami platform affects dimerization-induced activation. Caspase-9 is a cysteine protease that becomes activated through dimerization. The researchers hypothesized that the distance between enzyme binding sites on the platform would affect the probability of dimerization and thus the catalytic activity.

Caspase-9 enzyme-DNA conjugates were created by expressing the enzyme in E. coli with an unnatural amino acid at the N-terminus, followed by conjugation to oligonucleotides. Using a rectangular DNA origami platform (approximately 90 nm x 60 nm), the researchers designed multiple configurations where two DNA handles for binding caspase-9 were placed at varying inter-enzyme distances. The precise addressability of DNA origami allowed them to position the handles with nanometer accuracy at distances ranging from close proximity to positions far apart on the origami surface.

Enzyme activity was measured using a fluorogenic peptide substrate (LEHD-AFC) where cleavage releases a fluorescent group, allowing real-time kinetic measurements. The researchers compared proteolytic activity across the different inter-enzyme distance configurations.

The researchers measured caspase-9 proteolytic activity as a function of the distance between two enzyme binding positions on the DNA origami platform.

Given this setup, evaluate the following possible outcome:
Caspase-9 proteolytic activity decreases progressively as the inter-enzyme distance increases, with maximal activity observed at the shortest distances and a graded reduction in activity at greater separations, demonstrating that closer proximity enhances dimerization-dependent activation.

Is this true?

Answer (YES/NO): NO